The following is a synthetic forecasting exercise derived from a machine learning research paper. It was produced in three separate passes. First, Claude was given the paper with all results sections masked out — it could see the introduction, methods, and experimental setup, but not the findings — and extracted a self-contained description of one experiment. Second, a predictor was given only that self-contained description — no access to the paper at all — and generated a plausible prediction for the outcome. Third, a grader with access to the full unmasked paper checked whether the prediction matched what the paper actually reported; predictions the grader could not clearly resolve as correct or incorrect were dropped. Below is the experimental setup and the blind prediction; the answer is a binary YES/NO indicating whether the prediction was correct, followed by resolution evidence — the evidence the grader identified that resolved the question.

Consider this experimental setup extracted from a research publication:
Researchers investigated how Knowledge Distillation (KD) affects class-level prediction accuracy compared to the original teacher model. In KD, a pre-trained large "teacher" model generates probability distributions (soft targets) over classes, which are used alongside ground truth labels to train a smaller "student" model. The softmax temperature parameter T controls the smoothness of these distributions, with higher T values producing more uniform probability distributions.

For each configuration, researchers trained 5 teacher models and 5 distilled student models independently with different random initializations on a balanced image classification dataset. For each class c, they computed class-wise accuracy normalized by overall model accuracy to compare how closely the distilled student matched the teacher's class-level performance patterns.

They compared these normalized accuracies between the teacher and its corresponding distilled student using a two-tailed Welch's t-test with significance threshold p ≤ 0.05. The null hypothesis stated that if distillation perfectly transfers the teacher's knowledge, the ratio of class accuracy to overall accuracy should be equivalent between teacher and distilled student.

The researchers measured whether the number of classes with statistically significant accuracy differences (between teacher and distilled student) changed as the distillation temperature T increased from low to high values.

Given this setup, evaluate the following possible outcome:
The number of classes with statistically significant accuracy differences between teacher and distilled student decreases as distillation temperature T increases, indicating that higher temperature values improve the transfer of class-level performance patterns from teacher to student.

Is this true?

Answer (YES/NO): YES